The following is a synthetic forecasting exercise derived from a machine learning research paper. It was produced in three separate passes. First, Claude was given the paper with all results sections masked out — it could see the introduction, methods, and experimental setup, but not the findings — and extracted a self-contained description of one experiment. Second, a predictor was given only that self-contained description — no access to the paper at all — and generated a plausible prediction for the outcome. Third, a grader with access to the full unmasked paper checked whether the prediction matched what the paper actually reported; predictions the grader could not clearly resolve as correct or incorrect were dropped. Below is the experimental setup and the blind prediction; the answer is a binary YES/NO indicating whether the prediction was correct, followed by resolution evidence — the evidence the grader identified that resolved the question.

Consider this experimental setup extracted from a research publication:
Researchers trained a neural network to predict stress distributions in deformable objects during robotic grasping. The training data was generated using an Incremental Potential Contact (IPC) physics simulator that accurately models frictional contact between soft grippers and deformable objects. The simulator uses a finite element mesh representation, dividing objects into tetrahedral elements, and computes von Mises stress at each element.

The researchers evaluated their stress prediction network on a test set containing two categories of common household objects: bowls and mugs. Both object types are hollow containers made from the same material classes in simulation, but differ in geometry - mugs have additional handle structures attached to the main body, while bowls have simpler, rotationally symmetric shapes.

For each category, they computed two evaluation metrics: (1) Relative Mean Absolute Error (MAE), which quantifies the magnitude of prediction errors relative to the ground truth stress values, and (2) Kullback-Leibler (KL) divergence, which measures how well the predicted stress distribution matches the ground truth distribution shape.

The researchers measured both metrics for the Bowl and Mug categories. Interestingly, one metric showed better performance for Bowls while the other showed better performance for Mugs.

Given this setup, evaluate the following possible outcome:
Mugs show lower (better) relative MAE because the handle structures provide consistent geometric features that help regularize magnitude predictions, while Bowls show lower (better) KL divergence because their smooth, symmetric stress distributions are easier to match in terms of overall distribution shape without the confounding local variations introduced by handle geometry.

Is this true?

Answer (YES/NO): YES